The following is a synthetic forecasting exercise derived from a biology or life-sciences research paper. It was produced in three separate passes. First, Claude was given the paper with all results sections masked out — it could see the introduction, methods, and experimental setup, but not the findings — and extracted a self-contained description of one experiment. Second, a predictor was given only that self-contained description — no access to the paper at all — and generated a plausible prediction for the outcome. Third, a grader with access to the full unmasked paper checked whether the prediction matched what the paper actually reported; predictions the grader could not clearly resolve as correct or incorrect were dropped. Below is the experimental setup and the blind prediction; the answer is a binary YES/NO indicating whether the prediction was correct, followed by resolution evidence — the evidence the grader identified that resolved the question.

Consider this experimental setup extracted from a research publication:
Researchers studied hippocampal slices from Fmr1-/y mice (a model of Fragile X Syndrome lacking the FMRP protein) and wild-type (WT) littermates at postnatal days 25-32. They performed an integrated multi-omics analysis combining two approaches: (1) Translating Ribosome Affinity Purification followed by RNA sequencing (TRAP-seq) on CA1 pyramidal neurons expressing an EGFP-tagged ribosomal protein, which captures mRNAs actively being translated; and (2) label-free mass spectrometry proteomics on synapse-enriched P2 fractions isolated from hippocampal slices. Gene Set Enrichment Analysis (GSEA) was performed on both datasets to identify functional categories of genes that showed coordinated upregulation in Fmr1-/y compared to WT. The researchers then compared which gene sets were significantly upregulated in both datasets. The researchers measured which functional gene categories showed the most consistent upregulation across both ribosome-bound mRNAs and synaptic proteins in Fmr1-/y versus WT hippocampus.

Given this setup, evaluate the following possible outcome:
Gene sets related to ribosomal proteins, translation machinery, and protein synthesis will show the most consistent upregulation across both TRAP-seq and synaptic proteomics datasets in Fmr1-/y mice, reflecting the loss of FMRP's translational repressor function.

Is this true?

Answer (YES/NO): YES